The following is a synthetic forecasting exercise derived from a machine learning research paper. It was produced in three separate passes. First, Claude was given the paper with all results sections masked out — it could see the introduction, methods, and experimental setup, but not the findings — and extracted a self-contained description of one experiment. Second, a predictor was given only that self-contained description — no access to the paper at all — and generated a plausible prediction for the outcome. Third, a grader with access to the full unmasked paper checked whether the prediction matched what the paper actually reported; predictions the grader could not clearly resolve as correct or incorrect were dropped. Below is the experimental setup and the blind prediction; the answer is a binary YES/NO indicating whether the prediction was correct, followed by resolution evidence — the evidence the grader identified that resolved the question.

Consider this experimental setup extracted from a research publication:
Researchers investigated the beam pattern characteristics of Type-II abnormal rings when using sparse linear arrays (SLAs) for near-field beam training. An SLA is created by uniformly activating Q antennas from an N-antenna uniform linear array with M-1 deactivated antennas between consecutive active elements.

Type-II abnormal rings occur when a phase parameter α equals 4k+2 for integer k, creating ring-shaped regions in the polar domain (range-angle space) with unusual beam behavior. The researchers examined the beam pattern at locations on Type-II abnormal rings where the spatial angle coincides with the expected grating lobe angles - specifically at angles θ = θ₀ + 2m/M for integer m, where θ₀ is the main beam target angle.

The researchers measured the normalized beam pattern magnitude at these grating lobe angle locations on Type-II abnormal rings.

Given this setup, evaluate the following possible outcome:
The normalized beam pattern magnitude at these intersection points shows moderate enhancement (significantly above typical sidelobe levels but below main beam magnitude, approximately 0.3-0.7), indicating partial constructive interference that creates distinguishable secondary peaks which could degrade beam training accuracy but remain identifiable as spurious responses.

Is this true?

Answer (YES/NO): NO